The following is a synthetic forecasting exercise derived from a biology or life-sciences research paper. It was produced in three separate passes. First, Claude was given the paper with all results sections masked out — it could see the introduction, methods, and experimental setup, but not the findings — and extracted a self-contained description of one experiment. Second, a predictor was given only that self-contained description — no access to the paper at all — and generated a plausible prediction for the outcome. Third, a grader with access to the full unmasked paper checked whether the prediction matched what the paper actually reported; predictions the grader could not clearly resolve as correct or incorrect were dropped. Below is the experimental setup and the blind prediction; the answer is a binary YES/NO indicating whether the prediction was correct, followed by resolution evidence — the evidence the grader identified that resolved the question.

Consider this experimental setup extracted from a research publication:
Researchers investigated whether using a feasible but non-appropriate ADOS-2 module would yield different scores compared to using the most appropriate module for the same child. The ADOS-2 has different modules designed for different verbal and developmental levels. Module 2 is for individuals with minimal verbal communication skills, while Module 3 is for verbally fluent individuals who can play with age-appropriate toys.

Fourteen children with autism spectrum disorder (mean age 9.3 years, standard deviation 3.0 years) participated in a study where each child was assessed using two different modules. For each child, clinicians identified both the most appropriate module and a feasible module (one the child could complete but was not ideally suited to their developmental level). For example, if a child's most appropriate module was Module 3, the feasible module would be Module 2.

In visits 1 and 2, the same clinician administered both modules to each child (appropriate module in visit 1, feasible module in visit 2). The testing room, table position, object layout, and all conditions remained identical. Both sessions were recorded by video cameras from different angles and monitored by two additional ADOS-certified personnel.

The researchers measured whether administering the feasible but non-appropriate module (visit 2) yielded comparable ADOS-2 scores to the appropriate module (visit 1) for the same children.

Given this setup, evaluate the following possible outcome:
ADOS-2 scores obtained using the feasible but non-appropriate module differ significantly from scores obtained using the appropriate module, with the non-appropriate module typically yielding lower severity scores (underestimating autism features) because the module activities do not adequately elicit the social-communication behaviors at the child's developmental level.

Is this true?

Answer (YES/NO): NO